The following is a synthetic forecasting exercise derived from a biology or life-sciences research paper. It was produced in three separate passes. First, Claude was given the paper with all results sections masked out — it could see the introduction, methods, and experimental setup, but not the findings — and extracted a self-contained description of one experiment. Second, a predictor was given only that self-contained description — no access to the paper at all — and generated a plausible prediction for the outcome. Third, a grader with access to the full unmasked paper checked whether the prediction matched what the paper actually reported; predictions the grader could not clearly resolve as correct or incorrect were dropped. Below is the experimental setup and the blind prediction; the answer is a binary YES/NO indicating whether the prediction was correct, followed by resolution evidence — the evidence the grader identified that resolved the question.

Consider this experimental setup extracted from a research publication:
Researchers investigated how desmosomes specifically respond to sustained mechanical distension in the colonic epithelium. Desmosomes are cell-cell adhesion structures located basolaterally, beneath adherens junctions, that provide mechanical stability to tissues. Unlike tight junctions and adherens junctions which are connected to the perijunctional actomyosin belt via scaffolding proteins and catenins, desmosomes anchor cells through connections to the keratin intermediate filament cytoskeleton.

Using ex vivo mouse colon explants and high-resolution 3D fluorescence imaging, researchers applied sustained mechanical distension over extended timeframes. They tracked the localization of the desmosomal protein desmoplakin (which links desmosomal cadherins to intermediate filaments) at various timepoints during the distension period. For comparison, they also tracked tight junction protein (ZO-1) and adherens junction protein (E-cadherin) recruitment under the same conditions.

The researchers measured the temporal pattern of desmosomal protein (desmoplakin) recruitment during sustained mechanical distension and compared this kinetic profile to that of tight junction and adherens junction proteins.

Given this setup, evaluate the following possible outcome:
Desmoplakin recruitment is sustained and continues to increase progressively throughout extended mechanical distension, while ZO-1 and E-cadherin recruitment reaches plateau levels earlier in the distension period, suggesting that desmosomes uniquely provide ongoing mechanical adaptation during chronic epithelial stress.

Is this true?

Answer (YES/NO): NO